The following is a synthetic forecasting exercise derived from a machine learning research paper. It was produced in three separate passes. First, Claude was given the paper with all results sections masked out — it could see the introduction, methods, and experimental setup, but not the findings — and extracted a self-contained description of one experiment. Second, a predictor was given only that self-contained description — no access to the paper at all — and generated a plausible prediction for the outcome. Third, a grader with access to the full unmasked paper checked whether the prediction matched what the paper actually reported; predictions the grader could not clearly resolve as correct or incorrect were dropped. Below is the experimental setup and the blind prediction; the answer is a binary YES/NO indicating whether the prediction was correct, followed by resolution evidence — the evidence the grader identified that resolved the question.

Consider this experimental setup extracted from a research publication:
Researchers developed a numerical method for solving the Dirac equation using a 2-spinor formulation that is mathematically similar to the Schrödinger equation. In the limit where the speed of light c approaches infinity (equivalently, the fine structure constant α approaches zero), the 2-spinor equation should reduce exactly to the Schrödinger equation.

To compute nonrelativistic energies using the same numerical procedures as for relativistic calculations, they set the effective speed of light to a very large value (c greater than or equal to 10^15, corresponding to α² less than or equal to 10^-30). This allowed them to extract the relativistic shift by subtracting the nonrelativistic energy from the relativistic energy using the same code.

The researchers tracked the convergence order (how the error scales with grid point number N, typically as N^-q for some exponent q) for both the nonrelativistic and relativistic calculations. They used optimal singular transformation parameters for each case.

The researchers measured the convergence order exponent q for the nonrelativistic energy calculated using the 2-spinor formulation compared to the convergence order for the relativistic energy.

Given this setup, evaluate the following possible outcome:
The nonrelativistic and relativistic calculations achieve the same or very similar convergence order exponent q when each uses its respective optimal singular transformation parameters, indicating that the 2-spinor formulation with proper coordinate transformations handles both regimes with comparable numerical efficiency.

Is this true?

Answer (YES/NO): YES